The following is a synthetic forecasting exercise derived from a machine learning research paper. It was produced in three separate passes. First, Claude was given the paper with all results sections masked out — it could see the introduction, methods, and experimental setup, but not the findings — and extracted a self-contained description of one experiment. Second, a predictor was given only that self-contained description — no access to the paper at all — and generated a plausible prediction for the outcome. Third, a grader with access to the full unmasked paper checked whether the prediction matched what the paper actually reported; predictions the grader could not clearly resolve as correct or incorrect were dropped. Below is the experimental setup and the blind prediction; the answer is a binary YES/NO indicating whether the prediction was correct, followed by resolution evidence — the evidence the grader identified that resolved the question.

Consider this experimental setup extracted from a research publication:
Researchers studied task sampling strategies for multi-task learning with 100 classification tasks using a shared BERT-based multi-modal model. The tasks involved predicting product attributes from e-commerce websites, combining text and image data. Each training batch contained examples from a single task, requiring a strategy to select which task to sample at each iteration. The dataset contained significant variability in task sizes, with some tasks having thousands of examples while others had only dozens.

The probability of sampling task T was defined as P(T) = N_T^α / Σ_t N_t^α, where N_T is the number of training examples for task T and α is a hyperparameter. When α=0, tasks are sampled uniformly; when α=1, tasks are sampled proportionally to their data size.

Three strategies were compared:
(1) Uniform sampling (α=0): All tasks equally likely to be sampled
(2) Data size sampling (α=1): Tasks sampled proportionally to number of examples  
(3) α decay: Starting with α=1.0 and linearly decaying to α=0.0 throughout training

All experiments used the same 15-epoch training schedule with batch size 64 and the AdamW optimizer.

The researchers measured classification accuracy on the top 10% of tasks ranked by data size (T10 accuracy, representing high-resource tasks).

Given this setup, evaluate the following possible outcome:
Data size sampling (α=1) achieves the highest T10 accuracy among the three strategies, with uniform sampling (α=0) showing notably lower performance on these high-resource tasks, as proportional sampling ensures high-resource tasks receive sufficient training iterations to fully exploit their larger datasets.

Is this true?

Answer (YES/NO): NO